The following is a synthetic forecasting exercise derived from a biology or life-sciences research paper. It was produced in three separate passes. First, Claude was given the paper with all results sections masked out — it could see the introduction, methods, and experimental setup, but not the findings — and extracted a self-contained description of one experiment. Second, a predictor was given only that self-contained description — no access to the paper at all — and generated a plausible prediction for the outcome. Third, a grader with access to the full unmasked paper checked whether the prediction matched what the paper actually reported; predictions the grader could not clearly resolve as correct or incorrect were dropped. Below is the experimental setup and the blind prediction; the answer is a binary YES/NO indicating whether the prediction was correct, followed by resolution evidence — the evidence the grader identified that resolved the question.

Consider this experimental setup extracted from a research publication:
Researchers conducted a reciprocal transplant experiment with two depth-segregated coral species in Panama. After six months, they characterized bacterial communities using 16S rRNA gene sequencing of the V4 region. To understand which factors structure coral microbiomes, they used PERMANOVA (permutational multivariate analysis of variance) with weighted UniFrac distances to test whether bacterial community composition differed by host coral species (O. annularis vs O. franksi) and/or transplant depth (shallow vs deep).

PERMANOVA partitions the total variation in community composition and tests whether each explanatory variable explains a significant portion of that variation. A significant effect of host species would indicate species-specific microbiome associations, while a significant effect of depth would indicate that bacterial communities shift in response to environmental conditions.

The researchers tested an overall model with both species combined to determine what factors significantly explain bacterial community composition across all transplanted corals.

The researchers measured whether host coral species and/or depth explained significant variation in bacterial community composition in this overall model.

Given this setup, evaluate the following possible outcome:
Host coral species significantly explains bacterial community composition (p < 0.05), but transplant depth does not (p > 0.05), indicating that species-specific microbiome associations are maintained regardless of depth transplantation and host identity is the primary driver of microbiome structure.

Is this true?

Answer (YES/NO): NO